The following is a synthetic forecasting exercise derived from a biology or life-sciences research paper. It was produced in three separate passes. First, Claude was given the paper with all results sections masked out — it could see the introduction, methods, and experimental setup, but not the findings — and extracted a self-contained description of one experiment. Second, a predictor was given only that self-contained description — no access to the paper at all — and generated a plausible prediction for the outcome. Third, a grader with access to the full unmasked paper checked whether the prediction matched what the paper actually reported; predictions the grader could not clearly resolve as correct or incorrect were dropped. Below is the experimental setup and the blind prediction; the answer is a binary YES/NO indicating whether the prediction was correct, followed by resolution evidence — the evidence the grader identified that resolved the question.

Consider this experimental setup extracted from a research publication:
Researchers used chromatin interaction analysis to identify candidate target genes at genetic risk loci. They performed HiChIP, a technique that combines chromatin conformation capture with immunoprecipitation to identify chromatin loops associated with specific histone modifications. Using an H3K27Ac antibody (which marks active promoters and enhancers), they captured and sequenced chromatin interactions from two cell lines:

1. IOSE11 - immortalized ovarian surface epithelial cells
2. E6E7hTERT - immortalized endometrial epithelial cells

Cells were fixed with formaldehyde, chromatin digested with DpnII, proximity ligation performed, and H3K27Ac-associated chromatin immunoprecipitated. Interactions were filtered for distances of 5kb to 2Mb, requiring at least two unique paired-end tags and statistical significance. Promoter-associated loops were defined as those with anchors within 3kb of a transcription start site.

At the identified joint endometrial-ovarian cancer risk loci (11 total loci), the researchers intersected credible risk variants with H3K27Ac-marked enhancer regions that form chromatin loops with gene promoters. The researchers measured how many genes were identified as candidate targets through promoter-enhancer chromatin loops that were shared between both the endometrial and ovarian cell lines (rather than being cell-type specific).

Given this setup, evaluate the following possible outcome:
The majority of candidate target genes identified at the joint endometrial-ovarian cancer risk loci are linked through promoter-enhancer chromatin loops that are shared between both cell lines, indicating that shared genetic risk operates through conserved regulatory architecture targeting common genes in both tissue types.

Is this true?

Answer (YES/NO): YES